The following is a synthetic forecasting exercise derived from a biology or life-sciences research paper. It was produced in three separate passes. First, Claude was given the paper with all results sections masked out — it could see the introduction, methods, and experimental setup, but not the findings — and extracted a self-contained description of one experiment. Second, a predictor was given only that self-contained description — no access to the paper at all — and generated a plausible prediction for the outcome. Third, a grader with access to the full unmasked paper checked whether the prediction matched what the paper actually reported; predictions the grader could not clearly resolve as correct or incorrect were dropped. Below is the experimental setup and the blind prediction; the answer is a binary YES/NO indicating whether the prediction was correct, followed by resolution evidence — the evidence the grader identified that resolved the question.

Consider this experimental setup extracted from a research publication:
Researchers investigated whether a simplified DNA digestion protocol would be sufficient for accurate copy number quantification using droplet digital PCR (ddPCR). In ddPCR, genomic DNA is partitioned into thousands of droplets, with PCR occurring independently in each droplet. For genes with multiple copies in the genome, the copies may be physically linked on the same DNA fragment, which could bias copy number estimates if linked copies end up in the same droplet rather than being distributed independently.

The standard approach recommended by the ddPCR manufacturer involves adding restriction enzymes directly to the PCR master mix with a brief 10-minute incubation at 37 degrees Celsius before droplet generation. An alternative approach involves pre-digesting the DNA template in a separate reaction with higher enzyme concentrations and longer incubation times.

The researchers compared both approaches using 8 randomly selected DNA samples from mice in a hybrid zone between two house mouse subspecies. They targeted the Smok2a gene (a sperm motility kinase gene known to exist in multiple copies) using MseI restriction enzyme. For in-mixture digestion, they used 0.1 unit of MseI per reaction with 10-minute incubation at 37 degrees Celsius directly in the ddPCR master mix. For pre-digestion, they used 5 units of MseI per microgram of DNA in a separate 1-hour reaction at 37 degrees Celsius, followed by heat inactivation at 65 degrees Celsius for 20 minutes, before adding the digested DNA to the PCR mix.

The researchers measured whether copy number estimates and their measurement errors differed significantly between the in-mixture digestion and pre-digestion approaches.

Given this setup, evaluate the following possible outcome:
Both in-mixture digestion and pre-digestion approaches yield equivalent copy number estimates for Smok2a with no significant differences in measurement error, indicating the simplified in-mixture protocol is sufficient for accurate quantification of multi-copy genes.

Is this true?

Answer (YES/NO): YES